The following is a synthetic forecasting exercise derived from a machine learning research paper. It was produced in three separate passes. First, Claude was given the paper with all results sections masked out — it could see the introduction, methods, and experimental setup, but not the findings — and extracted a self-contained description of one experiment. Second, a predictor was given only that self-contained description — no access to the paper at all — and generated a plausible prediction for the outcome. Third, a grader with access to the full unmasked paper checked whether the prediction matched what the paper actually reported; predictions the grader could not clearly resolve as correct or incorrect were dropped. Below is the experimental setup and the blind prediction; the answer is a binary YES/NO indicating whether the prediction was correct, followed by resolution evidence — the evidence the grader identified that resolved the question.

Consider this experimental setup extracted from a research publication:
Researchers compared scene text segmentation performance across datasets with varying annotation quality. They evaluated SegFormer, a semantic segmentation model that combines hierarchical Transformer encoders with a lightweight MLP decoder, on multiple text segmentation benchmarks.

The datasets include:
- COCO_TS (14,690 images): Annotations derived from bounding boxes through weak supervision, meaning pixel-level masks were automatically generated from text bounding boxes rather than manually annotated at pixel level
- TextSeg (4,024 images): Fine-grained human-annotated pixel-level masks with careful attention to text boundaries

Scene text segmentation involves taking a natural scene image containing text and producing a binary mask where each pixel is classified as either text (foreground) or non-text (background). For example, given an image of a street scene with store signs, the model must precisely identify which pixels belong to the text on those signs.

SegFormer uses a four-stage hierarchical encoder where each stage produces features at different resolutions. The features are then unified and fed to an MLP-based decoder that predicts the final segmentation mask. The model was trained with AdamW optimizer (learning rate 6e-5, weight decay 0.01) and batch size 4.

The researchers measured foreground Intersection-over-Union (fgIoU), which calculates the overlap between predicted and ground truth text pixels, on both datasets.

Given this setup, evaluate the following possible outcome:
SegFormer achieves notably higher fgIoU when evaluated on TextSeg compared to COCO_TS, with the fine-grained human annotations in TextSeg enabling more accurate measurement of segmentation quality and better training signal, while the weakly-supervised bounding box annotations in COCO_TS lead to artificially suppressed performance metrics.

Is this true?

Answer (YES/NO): NO